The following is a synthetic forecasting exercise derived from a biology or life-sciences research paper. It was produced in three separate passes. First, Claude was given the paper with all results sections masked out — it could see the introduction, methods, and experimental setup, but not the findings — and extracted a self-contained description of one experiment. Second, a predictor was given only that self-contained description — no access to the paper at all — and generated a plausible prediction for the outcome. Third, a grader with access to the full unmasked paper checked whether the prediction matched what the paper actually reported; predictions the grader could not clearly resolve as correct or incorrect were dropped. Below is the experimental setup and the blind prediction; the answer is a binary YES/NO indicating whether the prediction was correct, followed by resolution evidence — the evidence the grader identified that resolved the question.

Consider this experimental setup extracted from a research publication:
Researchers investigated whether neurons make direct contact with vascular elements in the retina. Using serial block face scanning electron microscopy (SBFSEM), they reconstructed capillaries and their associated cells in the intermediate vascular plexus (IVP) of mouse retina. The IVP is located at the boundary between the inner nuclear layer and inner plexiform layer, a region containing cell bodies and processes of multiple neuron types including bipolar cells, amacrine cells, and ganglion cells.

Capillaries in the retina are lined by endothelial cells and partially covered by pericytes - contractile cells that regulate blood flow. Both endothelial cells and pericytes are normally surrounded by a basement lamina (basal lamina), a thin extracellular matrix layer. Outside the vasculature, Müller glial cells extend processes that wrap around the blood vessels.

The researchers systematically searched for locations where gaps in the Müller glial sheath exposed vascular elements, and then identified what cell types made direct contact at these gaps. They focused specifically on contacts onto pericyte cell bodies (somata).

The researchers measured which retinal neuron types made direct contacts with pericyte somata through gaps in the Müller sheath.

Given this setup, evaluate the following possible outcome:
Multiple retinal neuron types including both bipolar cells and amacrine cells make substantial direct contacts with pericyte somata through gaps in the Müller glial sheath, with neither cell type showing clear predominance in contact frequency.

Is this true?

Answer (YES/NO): YES